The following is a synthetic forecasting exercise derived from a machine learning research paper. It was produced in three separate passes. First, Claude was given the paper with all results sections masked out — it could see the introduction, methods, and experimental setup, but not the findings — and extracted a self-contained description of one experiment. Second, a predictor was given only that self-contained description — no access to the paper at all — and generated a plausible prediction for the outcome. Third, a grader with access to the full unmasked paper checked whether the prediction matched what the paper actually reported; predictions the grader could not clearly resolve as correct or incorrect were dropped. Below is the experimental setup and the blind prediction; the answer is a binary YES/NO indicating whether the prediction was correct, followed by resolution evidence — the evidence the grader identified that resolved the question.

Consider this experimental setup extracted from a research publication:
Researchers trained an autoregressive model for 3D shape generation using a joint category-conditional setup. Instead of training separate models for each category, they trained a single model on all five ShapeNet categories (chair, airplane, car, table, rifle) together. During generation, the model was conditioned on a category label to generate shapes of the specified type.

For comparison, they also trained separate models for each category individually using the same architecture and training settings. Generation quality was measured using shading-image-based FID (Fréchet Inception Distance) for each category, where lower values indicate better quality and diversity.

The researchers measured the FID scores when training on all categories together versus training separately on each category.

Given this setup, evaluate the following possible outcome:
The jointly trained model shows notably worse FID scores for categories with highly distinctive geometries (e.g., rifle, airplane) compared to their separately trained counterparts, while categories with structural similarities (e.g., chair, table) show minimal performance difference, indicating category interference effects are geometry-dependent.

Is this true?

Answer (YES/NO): NO